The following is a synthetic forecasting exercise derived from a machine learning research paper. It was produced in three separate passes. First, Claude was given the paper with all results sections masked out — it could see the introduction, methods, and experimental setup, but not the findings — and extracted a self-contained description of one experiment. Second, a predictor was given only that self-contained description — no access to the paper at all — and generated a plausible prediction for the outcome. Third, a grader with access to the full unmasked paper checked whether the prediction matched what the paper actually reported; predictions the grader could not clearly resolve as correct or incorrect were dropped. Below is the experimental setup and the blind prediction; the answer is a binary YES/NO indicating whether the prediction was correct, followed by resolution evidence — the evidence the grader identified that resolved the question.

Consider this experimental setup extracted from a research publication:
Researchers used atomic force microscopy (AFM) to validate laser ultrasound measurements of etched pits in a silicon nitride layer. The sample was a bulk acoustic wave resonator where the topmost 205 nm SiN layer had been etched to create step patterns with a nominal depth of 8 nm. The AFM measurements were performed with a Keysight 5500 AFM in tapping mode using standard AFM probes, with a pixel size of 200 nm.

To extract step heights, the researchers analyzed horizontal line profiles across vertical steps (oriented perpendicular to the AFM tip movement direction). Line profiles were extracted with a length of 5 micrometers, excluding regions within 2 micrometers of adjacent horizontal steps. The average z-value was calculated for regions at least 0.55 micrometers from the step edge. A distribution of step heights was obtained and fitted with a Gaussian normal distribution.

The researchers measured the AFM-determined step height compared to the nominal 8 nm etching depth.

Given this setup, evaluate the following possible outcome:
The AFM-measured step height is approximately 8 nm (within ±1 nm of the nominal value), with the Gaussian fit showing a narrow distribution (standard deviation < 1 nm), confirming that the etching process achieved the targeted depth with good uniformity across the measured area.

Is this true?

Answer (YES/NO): NO